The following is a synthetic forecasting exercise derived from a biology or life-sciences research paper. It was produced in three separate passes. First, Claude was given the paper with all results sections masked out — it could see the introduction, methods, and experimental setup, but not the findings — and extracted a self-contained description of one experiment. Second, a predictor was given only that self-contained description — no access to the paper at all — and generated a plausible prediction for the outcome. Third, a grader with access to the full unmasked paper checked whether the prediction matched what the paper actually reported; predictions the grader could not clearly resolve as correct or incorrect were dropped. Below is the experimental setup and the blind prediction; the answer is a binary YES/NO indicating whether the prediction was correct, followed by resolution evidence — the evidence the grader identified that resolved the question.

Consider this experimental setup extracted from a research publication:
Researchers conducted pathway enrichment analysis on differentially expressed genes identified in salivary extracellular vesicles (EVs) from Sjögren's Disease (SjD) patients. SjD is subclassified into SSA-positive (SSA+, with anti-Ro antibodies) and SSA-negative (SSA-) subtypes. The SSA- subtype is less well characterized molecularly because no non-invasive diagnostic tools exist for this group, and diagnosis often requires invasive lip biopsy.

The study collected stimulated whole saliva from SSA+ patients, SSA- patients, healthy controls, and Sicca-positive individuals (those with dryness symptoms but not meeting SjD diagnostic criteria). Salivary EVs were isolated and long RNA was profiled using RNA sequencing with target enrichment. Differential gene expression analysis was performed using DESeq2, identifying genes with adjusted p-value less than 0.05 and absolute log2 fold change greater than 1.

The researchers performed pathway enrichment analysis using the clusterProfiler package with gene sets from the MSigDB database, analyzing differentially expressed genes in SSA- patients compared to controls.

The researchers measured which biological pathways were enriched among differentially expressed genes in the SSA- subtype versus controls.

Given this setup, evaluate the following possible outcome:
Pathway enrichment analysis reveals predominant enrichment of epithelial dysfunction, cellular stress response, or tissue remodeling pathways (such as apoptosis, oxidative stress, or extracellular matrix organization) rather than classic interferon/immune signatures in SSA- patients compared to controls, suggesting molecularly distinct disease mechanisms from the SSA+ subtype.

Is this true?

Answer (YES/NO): NO